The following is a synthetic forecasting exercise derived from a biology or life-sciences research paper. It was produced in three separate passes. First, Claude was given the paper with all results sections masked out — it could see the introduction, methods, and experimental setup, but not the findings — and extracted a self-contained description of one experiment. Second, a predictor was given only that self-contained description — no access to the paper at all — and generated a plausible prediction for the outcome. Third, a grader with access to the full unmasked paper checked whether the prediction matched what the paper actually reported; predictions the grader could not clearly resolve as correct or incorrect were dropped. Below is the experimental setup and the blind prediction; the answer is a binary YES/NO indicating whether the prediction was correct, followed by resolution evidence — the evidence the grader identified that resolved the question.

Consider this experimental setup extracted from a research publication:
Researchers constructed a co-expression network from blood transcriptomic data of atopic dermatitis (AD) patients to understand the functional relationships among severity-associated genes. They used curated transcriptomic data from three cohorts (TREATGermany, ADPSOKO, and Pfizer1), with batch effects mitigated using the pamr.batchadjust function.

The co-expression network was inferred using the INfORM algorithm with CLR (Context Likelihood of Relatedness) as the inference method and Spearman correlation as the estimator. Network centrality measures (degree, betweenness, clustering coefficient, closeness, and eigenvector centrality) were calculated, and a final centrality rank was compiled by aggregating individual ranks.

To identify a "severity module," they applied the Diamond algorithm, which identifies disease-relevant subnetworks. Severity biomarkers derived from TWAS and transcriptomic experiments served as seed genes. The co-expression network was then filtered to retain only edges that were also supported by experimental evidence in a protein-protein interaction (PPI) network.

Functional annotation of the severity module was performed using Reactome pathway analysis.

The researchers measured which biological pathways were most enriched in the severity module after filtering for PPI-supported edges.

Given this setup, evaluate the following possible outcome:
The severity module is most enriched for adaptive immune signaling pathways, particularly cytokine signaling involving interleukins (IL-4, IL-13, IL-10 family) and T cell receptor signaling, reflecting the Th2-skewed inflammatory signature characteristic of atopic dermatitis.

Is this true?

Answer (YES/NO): NO